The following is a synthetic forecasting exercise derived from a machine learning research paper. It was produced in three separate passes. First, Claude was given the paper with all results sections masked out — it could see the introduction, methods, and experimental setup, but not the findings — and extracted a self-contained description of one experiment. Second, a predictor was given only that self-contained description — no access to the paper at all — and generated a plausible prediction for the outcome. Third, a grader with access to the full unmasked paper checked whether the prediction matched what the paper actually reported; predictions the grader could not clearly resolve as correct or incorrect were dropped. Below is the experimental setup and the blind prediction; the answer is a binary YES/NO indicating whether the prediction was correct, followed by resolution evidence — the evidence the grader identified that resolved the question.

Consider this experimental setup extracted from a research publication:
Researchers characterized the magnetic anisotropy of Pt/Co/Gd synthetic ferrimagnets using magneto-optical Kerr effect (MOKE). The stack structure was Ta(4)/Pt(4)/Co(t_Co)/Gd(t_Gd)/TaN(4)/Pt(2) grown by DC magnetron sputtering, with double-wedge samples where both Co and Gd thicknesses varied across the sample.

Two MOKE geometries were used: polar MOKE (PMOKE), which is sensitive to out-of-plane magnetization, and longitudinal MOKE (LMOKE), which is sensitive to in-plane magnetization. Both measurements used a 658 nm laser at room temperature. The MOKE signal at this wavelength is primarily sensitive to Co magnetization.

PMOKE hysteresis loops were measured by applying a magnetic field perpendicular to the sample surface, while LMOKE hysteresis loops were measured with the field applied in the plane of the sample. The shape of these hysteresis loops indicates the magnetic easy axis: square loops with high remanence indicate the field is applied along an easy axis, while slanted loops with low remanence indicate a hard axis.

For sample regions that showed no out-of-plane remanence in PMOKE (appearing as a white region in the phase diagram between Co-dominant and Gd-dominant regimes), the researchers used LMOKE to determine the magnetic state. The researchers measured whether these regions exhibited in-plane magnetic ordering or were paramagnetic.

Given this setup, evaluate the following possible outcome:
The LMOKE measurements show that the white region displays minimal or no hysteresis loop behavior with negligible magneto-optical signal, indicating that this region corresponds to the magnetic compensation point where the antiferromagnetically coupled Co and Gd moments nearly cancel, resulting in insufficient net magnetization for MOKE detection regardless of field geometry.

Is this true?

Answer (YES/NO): NO